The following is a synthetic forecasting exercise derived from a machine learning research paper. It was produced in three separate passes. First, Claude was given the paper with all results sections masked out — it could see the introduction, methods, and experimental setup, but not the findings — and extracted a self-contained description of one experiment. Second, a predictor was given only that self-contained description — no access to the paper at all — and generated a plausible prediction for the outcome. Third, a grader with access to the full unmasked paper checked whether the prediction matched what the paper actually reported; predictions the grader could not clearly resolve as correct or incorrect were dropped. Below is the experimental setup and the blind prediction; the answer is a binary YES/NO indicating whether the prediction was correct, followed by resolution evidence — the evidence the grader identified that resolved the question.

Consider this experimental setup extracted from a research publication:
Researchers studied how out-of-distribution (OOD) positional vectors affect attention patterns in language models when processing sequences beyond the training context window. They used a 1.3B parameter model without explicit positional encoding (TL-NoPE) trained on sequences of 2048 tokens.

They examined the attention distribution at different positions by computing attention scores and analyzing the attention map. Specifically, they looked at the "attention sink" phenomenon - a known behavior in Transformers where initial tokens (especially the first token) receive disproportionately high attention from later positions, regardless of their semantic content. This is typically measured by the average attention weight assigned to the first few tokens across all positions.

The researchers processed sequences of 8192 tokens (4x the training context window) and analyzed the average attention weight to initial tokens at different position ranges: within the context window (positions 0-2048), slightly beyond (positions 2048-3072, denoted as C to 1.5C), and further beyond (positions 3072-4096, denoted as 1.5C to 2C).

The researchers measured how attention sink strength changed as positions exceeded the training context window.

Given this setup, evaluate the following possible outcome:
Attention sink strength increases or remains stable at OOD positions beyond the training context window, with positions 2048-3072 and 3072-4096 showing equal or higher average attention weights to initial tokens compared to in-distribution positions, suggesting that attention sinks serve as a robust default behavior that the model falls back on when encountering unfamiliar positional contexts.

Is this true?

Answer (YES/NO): NO